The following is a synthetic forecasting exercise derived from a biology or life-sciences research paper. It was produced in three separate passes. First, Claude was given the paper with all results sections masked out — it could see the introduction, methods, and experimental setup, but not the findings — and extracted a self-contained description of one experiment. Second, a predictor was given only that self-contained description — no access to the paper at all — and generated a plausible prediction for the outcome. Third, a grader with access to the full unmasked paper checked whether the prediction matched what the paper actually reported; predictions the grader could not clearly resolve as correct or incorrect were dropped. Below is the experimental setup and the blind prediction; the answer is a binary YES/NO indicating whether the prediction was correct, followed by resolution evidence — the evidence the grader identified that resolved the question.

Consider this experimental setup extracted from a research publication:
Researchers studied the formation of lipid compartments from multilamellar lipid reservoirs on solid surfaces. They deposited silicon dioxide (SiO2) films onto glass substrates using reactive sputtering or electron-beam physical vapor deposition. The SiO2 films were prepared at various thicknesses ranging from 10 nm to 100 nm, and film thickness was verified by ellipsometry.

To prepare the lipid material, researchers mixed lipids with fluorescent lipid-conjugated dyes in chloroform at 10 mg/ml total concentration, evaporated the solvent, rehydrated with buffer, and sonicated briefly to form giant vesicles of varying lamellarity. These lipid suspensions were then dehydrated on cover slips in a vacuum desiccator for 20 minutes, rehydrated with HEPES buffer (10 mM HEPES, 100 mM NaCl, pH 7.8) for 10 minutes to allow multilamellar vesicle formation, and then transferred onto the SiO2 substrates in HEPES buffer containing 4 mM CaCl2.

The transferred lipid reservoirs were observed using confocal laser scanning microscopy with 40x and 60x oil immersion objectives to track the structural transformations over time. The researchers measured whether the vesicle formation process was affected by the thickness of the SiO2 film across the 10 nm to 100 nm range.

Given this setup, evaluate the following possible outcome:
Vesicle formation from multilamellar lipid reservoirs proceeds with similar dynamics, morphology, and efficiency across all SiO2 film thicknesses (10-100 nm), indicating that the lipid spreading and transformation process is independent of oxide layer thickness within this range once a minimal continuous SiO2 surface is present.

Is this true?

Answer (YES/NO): YES